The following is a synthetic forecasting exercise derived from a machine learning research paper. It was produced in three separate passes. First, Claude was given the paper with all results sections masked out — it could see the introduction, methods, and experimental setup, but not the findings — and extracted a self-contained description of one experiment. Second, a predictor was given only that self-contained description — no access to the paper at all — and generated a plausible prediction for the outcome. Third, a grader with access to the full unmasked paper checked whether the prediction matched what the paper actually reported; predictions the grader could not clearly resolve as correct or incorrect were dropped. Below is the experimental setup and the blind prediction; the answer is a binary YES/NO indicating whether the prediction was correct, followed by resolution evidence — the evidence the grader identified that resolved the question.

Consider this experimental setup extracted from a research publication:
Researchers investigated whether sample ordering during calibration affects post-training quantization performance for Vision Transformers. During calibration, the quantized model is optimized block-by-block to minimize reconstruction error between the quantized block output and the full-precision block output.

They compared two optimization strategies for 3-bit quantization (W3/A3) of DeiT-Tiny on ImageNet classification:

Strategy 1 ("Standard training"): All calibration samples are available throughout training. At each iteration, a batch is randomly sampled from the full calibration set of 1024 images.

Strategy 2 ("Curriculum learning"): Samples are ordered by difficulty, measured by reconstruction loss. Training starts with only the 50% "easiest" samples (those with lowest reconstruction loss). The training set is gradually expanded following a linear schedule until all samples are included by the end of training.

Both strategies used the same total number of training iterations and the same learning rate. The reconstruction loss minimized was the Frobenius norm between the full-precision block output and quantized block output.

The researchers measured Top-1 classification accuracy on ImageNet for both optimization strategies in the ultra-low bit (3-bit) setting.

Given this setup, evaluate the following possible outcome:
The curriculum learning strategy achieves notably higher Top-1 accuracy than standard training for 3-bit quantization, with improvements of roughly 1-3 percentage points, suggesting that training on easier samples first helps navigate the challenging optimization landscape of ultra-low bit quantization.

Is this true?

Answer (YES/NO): NO